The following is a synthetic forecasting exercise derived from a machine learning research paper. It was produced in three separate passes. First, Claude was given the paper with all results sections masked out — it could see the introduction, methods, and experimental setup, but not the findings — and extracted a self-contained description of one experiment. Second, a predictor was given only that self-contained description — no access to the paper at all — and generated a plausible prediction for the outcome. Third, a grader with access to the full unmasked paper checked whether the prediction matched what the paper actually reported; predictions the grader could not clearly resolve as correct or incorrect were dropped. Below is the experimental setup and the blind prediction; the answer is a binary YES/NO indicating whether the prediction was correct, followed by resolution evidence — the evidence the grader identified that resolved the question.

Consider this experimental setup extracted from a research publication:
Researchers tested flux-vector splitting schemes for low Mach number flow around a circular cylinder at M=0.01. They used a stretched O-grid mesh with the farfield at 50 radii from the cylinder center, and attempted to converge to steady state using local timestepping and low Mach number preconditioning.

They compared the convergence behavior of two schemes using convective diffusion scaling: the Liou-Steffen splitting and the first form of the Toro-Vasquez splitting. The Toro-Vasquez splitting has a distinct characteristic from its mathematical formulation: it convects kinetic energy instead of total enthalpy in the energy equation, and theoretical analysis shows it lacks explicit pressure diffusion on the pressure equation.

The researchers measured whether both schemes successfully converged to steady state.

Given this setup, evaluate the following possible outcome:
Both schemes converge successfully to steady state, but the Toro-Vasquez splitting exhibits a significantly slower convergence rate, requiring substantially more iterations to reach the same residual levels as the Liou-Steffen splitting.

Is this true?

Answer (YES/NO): NO